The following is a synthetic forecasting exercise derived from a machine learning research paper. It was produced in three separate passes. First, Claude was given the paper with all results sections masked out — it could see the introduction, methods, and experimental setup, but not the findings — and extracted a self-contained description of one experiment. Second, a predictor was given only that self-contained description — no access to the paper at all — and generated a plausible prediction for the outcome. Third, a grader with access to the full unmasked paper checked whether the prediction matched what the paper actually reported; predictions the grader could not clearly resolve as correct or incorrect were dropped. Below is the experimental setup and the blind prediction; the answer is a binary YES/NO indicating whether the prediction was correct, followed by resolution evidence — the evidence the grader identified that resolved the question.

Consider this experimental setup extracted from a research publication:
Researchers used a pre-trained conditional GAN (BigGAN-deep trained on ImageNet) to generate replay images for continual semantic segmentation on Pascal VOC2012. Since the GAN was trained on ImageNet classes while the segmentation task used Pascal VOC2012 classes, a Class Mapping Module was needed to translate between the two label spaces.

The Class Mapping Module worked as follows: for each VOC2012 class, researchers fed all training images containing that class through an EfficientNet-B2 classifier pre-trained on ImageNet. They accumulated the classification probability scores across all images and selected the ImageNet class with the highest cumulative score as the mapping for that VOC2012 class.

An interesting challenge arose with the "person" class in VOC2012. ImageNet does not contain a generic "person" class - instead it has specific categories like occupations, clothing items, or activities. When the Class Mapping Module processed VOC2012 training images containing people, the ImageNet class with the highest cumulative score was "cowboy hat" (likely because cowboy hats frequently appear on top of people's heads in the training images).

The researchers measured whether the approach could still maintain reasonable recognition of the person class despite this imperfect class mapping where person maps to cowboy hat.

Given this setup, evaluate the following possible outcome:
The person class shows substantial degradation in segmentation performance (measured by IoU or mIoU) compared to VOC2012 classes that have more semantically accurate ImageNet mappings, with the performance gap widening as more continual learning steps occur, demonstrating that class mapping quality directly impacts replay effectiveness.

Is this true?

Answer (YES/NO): NO